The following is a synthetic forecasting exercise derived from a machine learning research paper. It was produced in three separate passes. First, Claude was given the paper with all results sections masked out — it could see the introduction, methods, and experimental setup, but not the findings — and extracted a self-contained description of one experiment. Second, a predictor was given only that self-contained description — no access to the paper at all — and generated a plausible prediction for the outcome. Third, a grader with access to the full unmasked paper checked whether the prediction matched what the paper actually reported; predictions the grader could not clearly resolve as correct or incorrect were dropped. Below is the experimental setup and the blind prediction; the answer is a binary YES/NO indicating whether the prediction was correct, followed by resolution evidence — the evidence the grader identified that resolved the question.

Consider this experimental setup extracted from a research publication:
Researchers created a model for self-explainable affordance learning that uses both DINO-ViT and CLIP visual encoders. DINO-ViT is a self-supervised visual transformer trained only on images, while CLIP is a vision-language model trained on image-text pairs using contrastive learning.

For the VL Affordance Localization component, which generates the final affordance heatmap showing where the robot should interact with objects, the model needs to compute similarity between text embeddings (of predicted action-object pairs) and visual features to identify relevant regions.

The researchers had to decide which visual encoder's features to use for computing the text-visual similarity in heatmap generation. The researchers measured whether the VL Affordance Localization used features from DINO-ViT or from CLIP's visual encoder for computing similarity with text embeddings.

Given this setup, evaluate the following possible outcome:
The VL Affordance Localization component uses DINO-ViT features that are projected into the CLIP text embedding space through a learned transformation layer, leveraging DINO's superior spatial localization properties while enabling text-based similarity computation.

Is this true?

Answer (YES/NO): NO